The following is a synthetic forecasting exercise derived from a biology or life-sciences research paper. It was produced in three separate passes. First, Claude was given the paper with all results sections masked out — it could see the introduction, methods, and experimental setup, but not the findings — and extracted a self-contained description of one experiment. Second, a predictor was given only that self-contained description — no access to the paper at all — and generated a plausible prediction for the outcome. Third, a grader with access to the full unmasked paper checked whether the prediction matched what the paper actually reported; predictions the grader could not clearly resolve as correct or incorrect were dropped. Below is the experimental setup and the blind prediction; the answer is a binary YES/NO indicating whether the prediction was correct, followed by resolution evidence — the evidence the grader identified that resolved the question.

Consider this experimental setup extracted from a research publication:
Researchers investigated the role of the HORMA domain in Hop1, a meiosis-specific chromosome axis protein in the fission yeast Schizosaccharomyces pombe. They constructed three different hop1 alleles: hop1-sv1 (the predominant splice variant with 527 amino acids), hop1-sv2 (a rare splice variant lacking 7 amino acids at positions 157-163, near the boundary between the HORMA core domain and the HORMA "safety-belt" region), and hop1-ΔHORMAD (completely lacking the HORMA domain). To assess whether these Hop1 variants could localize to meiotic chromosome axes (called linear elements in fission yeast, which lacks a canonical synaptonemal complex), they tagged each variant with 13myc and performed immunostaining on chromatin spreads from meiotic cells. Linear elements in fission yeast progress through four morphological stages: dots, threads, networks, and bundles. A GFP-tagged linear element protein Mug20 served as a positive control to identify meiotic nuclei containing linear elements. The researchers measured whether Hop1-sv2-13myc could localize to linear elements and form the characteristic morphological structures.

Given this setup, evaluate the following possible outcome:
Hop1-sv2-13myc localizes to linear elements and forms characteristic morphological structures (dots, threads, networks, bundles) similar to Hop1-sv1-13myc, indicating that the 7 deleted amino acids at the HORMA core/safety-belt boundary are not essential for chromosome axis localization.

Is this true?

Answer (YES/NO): YES